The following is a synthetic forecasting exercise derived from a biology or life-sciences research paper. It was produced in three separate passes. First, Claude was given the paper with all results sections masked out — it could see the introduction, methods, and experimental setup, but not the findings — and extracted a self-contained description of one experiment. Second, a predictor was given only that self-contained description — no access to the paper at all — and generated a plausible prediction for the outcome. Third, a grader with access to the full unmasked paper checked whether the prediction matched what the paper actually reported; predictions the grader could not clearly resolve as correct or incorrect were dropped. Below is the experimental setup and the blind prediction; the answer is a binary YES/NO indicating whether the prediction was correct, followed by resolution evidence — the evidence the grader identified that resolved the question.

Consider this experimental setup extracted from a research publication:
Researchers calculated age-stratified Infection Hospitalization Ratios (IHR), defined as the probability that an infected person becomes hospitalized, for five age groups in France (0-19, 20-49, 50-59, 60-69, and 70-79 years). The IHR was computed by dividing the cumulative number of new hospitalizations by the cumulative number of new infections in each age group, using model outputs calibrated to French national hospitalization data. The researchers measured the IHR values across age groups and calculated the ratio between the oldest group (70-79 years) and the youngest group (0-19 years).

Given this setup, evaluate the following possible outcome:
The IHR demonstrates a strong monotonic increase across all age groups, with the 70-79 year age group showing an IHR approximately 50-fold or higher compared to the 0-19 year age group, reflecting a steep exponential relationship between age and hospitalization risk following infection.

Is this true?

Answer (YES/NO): YES